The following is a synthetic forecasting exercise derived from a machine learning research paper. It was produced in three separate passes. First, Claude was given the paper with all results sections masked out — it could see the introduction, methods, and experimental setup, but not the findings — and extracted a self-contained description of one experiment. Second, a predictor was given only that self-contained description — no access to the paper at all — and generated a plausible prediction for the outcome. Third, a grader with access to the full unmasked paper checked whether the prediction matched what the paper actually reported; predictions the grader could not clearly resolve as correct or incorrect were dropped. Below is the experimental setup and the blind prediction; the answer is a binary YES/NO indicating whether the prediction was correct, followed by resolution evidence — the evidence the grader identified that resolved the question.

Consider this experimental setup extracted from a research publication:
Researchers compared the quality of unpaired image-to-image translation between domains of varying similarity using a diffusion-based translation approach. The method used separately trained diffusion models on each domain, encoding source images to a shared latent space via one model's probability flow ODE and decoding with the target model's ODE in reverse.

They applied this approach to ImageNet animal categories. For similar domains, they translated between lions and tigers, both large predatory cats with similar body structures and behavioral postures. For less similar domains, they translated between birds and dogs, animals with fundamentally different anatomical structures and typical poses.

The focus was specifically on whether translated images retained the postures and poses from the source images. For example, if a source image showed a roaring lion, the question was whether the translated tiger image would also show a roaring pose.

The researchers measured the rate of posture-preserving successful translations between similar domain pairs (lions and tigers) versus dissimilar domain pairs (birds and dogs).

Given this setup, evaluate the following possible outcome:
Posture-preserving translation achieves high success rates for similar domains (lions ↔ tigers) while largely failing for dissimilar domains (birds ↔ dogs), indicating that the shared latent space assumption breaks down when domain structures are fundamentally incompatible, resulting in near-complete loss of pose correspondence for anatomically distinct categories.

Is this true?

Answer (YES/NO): NO